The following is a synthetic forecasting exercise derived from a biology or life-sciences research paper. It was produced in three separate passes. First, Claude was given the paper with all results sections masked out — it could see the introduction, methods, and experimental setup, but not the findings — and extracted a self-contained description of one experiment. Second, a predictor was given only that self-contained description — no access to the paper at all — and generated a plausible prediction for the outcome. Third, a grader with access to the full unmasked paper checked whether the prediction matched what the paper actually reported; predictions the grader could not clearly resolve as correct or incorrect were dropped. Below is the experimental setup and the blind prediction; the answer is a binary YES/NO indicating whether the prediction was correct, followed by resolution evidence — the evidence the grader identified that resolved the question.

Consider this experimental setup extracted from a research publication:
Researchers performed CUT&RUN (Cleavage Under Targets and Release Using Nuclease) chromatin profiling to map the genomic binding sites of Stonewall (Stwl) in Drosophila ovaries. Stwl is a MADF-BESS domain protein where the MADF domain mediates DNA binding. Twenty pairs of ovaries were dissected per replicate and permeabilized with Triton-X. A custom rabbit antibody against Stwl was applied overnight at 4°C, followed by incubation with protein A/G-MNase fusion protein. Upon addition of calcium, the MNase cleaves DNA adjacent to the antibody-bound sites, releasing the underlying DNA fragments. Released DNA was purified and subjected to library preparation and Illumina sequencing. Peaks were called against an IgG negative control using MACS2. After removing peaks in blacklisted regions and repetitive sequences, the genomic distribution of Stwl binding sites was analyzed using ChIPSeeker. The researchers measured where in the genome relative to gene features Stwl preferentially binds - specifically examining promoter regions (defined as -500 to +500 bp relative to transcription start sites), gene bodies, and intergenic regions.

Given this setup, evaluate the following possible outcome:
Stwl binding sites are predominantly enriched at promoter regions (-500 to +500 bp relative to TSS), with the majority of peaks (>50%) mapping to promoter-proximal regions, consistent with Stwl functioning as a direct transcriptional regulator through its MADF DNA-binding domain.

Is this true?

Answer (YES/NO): NO